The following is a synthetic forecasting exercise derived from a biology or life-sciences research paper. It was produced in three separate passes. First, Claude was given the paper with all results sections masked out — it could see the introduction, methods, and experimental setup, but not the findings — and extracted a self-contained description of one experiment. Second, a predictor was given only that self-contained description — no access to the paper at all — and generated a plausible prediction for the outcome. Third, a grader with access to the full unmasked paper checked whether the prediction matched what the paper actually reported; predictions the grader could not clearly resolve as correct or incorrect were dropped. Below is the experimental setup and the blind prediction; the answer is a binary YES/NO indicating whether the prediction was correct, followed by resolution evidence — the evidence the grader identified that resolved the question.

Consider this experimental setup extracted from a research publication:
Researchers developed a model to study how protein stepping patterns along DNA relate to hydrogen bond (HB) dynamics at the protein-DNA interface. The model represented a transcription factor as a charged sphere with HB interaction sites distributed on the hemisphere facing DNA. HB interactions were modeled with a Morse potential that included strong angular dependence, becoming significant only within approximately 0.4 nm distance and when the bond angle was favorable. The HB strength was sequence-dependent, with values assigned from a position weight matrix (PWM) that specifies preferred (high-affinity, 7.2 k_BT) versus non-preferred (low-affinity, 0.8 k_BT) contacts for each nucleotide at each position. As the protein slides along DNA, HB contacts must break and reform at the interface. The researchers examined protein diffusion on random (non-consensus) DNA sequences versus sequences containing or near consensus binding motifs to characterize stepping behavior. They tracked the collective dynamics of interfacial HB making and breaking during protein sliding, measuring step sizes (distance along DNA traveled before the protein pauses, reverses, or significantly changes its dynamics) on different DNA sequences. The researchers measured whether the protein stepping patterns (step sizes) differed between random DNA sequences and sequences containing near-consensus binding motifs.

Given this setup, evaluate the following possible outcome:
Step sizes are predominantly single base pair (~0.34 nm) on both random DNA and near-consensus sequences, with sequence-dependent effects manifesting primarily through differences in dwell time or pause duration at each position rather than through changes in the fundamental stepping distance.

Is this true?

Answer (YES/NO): NO